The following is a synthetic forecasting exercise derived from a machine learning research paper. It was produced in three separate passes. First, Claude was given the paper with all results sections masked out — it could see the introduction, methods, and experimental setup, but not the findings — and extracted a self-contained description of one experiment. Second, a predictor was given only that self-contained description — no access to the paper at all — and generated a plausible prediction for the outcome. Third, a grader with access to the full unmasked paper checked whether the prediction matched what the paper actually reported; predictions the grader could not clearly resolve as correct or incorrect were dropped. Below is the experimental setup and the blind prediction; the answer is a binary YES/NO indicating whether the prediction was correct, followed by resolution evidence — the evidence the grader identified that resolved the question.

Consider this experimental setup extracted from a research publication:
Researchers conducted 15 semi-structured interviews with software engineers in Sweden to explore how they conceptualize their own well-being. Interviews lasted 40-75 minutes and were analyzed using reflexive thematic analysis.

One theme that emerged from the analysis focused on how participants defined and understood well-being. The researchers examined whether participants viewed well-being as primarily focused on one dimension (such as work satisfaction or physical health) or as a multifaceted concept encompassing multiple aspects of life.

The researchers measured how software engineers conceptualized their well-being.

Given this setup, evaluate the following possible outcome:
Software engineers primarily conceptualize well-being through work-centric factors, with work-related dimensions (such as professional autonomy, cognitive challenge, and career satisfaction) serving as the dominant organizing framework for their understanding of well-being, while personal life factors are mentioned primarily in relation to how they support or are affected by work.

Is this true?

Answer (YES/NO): NO